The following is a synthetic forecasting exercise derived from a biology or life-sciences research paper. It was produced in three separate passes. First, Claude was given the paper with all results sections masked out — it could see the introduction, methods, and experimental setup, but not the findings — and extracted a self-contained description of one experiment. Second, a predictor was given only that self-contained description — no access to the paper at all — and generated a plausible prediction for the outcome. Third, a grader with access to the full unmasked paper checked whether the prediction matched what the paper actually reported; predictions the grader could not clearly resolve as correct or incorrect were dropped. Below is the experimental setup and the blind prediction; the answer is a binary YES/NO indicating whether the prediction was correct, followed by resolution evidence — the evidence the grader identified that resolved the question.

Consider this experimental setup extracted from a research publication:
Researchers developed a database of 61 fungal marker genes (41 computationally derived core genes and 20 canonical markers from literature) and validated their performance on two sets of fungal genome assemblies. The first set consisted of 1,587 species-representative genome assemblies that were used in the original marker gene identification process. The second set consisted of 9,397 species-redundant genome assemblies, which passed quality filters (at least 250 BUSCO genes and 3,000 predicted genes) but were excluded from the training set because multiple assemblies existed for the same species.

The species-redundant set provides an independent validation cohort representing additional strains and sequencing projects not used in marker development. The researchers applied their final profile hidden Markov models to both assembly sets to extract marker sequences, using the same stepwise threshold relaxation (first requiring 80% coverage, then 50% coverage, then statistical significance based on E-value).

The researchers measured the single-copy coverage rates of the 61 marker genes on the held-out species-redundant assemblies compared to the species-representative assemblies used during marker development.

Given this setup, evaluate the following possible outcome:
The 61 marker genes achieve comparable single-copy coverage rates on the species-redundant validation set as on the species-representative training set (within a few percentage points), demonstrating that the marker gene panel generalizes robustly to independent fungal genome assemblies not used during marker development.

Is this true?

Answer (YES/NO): YES